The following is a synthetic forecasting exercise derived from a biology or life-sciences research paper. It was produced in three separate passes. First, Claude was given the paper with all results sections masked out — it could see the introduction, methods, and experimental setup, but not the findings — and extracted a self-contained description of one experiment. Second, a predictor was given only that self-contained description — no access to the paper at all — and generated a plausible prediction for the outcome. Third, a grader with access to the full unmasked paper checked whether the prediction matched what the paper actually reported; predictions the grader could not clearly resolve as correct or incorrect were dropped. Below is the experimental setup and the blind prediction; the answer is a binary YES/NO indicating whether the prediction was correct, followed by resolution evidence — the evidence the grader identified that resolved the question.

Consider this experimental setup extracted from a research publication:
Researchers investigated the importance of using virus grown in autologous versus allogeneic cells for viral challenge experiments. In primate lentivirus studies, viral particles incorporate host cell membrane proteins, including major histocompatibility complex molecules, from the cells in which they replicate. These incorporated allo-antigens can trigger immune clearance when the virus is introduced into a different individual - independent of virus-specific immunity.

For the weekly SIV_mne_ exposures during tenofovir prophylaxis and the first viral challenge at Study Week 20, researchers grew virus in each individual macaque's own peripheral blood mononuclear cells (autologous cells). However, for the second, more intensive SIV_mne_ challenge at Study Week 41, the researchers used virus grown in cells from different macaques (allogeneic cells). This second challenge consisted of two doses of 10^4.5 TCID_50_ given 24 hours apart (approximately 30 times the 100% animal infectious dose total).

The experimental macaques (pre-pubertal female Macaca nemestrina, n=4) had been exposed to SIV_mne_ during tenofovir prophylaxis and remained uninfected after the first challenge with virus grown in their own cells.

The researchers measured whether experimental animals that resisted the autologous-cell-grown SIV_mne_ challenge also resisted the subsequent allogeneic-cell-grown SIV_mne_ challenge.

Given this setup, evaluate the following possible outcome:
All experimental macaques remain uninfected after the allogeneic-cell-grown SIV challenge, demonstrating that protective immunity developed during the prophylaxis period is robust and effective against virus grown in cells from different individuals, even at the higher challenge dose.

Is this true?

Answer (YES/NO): NO